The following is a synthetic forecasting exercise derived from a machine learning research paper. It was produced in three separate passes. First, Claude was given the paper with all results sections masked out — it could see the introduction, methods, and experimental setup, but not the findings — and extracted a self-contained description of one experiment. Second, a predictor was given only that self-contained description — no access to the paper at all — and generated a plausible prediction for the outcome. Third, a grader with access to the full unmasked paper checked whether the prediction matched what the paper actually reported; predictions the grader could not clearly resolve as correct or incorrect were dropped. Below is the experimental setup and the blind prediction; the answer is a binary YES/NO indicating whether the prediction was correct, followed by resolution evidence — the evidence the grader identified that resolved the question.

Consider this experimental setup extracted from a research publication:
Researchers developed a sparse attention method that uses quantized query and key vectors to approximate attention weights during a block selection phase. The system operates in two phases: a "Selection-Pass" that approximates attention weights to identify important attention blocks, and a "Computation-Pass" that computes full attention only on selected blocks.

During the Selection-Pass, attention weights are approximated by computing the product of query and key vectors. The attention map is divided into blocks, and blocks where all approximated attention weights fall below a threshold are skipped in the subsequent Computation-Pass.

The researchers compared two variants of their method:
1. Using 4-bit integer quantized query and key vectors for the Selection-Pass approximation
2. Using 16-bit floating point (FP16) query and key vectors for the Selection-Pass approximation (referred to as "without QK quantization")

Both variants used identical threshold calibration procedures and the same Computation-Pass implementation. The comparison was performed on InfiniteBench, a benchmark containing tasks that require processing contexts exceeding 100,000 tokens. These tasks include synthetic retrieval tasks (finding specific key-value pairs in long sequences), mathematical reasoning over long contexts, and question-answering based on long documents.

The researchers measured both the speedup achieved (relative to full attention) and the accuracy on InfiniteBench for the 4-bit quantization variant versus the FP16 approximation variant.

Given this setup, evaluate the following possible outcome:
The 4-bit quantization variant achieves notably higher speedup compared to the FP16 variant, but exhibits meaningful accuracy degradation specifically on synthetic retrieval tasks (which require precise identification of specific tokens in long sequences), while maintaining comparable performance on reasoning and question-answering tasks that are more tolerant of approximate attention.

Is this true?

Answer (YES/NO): NO